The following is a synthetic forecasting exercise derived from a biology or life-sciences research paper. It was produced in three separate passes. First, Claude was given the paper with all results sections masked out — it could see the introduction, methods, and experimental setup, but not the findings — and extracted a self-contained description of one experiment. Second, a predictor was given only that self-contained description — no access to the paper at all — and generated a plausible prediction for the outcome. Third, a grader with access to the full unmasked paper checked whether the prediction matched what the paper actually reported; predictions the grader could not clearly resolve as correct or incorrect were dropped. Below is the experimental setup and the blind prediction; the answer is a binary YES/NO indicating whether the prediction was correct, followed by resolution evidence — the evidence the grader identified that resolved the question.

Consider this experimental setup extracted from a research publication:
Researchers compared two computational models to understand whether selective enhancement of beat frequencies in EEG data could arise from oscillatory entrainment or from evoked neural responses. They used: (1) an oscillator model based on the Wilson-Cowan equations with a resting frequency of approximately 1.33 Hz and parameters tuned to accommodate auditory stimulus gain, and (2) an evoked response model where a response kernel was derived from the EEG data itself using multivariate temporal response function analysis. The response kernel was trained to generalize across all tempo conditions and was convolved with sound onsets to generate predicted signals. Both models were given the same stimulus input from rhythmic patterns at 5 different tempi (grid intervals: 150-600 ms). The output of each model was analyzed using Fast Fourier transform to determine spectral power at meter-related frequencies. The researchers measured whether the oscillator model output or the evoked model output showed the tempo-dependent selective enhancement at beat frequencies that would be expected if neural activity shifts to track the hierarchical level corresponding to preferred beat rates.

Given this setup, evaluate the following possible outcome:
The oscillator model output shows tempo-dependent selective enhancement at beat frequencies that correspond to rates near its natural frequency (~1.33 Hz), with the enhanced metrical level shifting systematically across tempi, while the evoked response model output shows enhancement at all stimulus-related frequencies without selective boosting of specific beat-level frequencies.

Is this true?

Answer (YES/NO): NO